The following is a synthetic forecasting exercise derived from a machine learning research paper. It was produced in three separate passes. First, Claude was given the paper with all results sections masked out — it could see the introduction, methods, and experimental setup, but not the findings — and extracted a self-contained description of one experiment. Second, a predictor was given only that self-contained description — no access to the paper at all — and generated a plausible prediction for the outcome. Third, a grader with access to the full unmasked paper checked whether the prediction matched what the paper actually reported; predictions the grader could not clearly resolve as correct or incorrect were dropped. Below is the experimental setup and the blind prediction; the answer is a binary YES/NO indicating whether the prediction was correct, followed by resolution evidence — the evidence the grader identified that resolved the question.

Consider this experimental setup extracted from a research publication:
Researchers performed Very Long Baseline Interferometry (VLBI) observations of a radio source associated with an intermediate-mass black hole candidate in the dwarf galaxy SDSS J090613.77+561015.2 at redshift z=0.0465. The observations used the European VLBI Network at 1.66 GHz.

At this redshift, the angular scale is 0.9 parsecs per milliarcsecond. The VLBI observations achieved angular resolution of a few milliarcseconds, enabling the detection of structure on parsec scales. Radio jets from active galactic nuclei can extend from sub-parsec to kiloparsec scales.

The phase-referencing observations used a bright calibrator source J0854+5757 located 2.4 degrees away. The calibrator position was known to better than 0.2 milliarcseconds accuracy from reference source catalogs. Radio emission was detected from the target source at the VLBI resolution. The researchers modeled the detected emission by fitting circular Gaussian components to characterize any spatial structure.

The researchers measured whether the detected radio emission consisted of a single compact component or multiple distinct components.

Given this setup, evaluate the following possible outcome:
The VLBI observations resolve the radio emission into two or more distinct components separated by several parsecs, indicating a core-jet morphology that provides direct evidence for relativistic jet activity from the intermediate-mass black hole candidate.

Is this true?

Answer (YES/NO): YES